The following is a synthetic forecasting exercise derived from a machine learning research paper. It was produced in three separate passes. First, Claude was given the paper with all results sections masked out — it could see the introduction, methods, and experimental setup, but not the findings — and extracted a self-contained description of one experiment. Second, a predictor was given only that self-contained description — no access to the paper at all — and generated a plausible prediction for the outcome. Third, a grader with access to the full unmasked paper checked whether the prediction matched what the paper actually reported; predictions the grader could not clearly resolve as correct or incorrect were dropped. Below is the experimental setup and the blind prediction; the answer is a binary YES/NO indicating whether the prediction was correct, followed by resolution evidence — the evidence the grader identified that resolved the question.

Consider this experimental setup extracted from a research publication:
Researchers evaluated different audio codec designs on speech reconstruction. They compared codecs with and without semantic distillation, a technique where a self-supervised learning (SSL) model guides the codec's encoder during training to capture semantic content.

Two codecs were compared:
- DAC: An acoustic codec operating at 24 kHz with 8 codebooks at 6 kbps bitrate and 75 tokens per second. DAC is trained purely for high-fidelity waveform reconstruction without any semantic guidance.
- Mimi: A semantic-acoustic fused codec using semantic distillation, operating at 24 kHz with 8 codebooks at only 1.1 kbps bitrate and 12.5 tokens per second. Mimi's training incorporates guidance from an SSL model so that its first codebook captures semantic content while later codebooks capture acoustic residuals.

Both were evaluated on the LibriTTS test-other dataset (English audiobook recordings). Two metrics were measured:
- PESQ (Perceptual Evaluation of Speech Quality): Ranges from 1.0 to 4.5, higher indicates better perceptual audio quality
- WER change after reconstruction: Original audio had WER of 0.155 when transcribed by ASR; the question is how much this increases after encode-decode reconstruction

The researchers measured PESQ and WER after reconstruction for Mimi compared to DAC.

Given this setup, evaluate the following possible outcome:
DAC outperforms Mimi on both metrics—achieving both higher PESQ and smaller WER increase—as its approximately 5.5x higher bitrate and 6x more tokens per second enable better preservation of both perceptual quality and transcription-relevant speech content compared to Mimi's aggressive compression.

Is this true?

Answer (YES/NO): YES